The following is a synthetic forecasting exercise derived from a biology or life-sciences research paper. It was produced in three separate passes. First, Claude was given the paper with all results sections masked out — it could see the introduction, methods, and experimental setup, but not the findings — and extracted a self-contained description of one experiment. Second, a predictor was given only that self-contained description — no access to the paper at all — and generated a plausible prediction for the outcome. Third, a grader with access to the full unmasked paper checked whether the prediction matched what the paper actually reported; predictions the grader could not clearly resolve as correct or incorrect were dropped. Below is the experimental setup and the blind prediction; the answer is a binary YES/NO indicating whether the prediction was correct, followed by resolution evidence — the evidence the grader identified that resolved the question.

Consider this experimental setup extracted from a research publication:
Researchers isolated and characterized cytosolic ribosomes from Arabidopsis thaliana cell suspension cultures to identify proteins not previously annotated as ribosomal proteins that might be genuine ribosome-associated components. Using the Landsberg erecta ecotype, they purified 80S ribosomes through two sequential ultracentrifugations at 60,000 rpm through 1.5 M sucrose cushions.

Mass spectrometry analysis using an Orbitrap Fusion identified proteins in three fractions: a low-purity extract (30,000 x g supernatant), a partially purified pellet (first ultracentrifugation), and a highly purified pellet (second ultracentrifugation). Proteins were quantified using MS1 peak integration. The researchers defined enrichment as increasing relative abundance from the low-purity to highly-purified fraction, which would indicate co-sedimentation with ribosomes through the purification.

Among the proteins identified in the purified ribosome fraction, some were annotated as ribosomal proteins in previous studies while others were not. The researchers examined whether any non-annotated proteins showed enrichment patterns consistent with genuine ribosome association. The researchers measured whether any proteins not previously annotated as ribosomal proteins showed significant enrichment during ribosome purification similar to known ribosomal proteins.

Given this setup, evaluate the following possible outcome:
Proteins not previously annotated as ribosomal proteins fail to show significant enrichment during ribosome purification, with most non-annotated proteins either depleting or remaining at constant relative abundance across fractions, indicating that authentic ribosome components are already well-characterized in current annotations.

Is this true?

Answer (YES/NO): NO